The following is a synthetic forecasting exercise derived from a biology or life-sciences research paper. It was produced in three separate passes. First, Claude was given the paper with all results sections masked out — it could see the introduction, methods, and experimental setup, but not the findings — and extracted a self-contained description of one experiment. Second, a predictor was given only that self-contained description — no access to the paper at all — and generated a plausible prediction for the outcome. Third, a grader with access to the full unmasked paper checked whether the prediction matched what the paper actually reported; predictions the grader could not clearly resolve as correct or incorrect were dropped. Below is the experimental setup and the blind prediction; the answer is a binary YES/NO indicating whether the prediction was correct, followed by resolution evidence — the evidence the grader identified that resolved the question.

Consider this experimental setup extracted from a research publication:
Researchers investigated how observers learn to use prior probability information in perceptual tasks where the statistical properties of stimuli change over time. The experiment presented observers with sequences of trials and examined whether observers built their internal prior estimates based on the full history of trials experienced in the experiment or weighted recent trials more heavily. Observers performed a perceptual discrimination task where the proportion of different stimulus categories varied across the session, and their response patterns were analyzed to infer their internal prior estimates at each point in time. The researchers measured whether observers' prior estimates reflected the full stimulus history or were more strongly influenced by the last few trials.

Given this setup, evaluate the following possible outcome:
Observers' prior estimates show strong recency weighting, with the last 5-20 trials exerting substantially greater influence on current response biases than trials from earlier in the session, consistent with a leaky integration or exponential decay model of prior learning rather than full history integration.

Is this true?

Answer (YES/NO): YES